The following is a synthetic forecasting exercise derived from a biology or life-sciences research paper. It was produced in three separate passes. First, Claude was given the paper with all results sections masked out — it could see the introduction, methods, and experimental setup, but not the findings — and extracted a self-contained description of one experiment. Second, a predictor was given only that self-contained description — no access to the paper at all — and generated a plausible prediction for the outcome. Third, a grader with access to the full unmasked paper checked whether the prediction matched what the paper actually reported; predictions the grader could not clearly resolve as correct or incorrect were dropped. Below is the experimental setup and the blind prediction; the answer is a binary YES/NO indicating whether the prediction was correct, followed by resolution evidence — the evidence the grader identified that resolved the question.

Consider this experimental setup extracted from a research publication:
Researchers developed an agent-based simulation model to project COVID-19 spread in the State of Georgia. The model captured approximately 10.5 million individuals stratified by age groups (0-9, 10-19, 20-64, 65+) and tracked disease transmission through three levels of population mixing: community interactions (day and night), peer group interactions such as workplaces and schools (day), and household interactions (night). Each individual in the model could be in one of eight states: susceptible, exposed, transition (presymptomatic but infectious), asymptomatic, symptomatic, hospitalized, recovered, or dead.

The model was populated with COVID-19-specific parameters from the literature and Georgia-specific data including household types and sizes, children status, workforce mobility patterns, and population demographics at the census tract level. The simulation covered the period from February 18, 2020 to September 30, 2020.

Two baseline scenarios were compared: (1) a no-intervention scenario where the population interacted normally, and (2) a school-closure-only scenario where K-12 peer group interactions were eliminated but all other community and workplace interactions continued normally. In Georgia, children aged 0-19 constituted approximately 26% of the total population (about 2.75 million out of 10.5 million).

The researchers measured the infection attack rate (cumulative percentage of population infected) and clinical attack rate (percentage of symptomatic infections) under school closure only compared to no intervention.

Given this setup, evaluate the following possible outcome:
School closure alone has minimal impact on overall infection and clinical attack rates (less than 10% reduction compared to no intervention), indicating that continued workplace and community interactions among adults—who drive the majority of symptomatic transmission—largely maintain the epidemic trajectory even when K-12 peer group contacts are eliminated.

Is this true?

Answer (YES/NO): NO